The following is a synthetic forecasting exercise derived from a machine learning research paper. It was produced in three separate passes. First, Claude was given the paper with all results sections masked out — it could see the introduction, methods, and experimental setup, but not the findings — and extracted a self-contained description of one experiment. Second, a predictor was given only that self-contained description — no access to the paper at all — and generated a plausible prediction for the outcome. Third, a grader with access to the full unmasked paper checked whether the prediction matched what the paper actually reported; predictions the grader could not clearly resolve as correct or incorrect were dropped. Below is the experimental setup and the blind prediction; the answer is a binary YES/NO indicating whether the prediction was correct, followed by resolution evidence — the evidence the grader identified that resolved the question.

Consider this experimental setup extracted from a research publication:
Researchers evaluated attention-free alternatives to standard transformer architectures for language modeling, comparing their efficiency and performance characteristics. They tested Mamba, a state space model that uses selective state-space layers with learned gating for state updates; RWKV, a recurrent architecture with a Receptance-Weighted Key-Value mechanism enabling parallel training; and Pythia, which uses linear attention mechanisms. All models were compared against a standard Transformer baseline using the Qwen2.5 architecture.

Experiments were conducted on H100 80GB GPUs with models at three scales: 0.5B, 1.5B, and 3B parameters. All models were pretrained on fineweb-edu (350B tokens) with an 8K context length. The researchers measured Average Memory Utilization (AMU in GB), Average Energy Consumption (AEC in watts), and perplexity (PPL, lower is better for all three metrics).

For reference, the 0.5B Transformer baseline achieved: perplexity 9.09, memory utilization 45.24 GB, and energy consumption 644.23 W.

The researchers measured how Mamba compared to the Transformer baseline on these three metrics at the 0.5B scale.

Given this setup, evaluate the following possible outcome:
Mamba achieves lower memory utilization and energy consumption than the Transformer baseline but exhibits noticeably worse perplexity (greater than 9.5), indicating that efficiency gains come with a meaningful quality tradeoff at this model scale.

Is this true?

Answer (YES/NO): YES